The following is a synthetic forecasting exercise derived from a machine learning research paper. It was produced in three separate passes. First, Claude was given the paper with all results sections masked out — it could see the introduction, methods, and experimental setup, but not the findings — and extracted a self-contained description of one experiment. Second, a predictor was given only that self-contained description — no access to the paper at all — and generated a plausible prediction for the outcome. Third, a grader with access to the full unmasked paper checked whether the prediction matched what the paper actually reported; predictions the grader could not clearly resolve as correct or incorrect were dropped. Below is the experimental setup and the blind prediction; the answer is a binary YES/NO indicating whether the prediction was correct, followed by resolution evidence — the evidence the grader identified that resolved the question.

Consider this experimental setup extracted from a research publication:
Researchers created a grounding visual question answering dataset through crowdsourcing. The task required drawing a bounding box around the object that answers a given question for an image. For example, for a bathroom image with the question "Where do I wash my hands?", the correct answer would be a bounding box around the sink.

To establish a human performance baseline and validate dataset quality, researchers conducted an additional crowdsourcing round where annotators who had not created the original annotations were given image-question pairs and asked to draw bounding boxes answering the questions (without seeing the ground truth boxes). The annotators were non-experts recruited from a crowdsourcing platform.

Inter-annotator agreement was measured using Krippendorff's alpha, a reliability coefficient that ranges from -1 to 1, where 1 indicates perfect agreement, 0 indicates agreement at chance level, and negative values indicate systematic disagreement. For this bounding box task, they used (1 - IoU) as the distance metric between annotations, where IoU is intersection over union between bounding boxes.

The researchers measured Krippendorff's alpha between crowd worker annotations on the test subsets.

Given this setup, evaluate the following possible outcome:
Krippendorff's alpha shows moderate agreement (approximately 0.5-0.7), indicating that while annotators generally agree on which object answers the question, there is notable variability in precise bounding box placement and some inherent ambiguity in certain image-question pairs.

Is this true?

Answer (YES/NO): YES